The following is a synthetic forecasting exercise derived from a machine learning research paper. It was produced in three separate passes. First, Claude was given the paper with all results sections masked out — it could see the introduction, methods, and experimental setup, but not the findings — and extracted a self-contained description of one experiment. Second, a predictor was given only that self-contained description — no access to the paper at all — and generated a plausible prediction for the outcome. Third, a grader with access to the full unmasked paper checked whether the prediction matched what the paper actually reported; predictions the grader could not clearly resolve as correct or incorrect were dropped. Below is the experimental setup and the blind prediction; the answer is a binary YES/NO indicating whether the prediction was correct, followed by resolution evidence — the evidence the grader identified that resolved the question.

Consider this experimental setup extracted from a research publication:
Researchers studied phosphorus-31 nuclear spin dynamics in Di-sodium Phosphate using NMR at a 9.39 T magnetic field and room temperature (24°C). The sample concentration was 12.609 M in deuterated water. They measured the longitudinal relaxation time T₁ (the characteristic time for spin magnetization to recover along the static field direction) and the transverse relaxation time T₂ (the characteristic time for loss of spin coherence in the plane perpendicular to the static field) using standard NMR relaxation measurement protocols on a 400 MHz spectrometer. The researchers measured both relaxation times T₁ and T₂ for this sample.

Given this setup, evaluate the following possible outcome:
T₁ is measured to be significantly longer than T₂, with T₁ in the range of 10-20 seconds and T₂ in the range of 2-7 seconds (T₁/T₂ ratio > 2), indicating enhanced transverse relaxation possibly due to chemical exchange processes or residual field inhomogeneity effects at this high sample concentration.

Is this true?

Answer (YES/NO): NO